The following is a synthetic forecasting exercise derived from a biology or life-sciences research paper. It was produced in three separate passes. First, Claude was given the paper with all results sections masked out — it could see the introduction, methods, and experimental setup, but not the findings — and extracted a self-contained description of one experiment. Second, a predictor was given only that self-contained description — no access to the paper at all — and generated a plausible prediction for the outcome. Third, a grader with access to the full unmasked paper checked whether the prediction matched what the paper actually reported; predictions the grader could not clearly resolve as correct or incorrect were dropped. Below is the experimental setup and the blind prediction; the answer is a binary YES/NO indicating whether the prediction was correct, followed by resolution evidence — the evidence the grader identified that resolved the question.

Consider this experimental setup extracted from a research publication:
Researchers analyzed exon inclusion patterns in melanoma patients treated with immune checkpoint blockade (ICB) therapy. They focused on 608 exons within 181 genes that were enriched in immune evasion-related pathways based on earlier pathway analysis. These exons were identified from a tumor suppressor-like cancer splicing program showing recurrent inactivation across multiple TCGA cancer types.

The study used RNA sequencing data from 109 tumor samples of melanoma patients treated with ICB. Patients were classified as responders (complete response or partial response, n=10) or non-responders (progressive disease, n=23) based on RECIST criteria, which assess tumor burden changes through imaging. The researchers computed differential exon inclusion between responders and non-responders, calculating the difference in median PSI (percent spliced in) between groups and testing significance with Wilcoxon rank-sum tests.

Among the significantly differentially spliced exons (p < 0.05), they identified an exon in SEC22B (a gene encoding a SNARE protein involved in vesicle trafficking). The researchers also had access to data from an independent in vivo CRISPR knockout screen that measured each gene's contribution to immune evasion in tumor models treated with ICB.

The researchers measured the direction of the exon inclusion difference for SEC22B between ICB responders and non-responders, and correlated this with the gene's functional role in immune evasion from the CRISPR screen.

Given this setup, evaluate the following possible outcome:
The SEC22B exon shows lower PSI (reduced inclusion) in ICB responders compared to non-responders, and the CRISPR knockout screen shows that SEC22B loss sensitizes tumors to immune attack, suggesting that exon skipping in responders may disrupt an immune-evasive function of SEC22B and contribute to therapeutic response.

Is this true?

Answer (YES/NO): YES